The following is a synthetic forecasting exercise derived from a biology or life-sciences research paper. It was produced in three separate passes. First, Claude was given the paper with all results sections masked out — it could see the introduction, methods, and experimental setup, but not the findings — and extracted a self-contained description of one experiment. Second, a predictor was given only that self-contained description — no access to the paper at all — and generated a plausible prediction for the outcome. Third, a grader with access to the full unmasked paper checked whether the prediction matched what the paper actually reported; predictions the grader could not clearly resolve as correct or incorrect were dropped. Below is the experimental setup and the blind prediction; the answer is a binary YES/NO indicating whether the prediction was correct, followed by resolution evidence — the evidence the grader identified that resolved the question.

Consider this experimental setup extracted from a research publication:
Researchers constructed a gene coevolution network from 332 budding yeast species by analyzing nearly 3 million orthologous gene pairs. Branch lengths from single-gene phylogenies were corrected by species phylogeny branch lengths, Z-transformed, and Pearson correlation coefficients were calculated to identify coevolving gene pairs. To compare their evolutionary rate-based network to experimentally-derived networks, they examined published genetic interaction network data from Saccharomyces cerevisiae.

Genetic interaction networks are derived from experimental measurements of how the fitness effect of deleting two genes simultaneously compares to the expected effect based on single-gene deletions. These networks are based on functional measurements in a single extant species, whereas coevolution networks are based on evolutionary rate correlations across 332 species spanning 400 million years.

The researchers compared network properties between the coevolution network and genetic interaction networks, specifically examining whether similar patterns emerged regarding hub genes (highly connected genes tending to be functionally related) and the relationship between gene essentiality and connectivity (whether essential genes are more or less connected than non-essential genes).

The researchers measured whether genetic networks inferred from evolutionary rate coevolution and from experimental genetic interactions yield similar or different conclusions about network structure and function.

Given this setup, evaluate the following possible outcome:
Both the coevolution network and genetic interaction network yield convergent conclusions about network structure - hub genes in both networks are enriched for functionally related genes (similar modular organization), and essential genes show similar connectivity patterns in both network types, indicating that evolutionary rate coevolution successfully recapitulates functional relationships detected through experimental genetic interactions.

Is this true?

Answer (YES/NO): YES